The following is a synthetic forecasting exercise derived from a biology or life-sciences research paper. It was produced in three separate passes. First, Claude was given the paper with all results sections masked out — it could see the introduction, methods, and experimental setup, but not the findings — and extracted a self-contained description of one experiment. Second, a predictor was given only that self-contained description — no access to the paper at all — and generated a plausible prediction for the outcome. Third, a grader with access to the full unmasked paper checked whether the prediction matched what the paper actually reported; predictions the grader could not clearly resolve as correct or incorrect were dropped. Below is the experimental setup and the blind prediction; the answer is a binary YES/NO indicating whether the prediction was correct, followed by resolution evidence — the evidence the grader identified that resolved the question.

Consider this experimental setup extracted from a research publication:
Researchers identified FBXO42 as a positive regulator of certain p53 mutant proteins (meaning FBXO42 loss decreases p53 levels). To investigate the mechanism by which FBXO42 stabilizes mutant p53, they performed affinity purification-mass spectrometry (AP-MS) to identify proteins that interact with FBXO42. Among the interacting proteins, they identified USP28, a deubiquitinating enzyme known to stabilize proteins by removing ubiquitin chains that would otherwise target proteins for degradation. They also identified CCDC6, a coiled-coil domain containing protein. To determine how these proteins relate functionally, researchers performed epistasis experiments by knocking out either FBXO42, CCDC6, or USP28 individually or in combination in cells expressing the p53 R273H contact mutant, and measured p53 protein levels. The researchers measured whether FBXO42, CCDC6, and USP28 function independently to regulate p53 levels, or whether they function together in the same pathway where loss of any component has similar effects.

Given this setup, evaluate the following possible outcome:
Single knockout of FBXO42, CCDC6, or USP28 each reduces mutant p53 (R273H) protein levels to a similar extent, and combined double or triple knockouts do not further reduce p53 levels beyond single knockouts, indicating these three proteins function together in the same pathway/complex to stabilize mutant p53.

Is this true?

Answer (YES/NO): NO